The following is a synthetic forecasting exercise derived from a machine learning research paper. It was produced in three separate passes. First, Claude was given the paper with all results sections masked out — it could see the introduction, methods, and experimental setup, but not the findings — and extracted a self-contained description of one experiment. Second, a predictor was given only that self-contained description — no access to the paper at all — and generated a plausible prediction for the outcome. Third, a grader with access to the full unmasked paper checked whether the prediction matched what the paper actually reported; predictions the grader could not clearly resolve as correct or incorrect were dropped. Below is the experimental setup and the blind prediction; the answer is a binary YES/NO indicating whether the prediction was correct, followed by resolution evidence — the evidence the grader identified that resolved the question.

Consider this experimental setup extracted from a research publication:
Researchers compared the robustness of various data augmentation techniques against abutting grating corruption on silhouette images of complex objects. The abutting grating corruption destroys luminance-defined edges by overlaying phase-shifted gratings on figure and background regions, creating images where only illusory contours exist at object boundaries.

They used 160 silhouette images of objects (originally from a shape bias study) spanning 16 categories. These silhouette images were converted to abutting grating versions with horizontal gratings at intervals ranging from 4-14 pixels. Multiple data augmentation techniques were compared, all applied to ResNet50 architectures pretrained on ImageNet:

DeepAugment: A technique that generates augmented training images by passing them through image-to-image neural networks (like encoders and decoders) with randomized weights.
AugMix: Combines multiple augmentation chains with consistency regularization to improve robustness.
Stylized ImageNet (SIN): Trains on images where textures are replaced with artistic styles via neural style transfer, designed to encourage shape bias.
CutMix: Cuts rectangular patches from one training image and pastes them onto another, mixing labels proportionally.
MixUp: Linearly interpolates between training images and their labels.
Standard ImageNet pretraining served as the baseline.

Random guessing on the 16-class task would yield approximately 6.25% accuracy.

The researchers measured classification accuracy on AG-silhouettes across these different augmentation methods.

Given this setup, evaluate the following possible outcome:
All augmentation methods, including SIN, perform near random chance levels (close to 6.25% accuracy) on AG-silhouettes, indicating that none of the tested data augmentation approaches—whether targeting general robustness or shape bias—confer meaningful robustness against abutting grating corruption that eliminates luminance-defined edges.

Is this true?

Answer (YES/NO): NO